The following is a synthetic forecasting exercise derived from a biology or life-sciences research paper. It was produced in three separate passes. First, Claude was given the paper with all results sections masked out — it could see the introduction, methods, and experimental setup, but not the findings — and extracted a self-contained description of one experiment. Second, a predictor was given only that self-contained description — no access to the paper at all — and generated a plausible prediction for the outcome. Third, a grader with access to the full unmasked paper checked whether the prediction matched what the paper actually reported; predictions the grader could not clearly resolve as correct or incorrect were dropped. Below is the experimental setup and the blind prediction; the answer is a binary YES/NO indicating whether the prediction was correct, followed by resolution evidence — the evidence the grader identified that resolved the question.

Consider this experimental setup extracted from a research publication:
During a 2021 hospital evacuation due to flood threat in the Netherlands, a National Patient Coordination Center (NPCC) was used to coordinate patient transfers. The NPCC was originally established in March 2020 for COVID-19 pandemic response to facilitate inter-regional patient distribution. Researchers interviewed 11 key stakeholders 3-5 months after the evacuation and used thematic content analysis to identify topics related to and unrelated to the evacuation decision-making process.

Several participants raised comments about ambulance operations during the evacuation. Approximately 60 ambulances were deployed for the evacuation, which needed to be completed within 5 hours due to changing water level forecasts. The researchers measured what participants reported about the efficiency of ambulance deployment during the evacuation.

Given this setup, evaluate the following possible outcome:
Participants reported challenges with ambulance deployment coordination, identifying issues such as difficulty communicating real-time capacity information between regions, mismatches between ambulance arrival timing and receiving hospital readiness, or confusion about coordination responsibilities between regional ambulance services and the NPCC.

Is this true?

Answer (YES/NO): YES